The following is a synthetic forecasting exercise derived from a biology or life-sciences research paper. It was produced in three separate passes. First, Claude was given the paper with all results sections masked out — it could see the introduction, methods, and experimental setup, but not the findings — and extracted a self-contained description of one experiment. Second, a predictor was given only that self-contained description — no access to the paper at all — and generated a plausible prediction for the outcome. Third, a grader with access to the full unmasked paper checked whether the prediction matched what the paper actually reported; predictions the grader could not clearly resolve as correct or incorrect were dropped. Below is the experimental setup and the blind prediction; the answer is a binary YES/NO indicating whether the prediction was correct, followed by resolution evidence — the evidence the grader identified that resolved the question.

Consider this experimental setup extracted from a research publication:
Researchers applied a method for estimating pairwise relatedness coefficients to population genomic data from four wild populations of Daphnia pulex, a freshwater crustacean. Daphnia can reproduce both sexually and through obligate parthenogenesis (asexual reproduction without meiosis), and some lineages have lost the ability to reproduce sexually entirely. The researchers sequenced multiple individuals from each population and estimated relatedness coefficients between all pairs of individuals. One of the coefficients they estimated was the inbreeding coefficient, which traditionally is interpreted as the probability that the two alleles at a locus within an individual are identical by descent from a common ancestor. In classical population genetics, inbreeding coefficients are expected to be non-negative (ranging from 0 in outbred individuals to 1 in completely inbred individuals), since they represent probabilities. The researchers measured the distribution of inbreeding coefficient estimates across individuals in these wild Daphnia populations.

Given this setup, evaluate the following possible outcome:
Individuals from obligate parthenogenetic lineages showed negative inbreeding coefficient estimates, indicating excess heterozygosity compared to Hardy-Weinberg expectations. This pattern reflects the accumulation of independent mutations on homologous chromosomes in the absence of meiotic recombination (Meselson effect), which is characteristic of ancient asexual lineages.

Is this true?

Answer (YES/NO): NO